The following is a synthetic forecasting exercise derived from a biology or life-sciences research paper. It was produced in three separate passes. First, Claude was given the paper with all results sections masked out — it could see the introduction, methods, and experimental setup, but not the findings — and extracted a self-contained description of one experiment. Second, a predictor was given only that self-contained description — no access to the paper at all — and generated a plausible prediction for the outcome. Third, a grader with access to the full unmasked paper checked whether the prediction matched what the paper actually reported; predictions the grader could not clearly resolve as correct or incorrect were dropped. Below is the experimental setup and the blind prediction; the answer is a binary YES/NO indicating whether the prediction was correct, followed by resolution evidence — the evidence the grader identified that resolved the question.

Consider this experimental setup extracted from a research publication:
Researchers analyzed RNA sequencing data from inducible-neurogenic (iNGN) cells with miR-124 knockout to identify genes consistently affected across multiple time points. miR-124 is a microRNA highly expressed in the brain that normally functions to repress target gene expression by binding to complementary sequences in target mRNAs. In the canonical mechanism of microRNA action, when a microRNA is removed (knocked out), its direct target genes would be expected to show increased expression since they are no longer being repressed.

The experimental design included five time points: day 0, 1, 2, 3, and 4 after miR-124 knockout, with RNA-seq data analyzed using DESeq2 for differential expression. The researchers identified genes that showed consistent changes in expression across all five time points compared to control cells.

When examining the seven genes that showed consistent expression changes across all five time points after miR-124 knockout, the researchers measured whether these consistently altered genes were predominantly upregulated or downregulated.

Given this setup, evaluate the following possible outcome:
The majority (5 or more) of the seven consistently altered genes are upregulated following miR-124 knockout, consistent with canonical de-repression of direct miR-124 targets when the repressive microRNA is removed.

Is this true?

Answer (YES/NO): NO